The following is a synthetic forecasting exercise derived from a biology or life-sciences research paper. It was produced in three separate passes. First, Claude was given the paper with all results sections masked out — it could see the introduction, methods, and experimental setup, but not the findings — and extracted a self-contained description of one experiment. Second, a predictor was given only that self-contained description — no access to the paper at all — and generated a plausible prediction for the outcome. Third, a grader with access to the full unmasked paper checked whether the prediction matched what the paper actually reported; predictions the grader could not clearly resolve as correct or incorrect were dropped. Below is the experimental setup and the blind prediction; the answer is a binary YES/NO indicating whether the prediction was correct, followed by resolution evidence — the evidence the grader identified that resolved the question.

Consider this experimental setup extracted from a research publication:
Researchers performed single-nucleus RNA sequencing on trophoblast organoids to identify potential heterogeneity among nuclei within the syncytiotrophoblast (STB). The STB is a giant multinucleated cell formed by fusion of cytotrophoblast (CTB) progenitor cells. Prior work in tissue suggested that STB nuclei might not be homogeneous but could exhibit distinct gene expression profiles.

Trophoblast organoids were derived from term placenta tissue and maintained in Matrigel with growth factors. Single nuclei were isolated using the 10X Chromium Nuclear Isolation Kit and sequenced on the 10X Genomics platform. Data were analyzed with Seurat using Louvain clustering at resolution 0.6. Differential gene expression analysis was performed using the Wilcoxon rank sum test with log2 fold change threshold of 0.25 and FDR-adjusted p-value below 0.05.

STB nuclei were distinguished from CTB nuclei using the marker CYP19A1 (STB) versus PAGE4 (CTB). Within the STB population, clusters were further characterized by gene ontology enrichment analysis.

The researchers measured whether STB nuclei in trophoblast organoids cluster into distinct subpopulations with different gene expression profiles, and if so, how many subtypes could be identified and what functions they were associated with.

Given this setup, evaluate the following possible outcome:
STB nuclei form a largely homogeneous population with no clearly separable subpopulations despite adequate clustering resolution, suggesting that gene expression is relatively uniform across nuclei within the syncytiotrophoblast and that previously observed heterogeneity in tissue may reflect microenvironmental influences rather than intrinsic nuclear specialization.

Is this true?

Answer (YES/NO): NO